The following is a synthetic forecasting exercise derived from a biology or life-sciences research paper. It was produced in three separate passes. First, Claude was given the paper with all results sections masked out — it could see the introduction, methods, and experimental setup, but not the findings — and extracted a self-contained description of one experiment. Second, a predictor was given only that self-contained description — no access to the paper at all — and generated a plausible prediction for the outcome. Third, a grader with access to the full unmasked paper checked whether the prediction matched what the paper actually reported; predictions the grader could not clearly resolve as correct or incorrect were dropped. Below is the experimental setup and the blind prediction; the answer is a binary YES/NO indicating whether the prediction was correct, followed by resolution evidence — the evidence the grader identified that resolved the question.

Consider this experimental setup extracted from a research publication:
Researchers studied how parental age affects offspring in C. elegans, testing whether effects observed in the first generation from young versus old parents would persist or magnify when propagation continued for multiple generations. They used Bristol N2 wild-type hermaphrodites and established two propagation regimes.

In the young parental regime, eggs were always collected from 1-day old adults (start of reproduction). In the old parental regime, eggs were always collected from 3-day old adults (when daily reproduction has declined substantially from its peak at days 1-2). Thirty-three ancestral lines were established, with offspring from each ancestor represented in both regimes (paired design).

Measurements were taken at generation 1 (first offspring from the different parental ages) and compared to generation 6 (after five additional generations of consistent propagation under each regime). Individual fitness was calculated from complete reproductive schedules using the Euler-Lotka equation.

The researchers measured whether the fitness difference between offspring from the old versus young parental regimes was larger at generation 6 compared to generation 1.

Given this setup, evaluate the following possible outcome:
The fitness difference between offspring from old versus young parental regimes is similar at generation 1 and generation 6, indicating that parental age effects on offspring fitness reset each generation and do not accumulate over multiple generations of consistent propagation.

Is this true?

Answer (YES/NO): NO